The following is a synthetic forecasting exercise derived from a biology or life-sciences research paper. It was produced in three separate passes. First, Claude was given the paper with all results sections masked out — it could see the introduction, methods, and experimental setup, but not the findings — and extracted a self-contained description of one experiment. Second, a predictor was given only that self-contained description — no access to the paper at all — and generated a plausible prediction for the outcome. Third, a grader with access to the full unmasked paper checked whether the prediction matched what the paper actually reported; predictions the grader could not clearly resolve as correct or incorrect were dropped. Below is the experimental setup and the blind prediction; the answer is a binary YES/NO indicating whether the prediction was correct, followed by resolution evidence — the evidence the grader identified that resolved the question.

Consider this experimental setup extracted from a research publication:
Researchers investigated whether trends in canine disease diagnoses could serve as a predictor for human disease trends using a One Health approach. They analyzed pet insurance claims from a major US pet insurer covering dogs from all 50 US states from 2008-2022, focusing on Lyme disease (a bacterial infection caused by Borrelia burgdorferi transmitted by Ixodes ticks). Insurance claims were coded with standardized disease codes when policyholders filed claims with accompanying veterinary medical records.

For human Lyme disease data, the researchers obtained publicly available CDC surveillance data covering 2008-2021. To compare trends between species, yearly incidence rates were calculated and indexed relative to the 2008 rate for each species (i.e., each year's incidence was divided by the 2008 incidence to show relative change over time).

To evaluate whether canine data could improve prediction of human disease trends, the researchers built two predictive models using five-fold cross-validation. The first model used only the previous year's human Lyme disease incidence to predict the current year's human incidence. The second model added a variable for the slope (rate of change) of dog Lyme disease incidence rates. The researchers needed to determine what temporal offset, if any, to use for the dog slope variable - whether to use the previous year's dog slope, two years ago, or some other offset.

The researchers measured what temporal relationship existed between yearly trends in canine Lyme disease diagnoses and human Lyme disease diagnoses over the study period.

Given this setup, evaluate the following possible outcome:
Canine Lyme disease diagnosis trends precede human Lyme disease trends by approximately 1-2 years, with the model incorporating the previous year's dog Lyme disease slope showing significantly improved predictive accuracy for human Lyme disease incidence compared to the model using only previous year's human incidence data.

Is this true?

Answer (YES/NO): NO